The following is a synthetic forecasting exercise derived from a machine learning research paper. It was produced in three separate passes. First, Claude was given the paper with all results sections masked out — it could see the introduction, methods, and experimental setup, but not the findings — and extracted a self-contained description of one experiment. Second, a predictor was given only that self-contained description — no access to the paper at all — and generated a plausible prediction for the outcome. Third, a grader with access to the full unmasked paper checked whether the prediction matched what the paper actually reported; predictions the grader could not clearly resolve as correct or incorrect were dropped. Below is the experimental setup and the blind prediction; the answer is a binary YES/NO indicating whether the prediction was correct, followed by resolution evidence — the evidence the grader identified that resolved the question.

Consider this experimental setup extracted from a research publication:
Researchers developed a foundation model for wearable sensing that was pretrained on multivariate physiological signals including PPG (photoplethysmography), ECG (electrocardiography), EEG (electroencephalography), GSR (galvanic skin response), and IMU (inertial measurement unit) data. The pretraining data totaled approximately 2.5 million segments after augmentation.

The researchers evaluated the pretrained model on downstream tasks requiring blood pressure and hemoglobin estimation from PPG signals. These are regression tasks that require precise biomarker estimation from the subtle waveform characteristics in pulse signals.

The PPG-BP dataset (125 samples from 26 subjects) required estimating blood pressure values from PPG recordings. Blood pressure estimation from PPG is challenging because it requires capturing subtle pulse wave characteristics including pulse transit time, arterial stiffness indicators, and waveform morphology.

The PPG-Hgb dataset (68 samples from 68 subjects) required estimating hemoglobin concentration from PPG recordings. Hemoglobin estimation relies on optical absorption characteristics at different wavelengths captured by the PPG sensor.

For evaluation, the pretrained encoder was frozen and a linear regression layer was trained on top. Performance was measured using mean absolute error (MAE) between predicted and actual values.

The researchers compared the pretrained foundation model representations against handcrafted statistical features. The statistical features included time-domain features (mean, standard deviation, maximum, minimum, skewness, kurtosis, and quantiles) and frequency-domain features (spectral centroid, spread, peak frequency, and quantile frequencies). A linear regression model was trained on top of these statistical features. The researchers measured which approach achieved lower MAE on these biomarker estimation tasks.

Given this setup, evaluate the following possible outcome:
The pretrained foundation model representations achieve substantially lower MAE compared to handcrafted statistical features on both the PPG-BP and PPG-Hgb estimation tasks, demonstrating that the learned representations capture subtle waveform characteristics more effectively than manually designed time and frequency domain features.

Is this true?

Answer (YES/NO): NO